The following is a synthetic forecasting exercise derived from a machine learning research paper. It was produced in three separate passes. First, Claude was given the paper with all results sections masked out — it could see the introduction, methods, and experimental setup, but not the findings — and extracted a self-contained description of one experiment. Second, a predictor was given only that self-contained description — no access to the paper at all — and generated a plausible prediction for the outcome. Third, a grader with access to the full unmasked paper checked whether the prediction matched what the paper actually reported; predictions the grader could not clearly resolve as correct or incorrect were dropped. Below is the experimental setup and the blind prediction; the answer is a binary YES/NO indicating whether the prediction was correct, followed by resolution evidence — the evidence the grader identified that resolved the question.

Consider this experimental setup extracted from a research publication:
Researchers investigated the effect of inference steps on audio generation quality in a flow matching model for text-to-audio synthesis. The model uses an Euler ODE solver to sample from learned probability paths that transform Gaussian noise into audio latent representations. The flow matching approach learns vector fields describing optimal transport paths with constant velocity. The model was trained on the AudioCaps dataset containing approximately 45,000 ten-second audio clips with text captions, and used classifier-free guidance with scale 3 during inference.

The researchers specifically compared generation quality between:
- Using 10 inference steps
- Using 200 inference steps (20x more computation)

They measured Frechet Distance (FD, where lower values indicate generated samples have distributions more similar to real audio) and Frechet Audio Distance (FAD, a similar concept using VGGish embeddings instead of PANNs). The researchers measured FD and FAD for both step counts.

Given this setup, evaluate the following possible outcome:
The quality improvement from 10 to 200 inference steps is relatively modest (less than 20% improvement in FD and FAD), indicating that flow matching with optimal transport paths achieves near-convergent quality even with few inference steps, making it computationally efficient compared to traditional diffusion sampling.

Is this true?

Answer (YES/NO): NO